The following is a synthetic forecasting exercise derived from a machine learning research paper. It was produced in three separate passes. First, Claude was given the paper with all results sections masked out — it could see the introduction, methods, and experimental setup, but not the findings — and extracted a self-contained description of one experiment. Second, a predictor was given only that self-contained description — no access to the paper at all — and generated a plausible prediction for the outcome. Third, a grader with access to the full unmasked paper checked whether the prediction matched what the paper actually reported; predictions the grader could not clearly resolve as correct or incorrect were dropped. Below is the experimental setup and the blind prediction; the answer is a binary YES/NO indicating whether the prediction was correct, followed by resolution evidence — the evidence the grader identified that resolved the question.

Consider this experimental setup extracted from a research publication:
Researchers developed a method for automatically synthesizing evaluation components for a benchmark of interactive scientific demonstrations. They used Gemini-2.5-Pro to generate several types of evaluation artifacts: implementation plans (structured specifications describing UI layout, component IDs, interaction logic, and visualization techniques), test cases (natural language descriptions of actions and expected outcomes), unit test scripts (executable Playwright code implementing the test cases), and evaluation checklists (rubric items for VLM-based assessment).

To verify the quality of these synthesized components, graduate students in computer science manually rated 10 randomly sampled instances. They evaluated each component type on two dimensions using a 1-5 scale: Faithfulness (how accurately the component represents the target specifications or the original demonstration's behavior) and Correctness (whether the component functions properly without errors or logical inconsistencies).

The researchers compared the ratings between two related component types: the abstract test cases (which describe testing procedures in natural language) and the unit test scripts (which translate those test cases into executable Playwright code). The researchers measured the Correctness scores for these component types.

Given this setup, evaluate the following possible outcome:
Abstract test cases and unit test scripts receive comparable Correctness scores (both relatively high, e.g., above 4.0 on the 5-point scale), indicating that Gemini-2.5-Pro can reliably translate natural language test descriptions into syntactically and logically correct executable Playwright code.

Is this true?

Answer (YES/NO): NO